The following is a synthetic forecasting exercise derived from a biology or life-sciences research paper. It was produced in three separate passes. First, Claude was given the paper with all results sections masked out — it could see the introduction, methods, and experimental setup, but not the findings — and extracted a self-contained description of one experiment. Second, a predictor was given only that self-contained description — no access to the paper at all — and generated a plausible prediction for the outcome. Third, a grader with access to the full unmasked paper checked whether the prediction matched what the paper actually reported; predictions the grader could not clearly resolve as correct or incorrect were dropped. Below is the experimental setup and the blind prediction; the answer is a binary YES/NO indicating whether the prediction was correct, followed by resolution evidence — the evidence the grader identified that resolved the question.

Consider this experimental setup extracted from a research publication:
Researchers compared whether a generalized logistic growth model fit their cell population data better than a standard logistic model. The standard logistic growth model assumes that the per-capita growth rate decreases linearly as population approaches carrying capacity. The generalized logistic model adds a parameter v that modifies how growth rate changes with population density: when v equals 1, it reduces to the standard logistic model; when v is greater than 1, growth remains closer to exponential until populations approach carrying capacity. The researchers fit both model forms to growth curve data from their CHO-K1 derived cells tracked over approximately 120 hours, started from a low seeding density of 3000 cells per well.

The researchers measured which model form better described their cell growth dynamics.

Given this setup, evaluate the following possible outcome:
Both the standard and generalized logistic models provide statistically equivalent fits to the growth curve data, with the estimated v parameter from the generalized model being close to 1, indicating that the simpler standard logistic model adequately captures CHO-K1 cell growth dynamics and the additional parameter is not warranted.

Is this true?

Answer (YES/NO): NO